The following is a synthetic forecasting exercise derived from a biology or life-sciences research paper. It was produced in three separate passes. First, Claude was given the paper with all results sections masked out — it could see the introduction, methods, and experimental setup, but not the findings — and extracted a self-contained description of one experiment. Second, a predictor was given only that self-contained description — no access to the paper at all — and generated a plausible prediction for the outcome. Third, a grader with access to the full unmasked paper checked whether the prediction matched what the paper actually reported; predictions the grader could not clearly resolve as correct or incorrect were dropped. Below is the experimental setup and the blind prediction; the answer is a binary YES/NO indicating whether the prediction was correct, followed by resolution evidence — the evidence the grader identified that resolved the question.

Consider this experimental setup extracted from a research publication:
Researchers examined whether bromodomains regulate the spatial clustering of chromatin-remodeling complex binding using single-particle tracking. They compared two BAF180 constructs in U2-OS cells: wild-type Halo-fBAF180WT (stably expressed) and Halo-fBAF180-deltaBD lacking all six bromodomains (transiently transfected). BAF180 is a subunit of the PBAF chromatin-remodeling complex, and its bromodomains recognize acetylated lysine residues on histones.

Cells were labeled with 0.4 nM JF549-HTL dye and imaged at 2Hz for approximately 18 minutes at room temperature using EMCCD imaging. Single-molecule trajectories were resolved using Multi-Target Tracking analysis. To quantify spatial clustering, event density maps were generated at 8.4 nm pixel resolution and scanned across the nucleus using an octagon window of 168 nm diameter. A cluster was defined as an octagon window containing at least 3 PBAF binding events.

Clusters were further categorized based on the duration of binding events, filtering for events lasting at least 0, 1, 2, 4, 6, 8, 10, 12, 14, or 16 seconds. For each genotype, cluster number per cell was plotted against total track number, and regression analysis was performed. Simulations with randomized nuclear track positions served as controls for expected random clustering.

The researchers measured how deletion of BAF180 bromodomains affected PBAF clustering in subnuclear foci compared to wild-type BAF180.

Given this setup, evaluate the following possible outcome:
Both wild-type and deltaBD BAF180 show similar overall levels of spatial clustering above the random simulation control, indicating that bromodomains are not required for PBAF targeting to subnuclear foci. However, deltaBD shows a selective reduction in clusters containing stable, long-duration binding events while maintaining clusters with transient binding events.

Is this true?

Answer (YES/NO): NO